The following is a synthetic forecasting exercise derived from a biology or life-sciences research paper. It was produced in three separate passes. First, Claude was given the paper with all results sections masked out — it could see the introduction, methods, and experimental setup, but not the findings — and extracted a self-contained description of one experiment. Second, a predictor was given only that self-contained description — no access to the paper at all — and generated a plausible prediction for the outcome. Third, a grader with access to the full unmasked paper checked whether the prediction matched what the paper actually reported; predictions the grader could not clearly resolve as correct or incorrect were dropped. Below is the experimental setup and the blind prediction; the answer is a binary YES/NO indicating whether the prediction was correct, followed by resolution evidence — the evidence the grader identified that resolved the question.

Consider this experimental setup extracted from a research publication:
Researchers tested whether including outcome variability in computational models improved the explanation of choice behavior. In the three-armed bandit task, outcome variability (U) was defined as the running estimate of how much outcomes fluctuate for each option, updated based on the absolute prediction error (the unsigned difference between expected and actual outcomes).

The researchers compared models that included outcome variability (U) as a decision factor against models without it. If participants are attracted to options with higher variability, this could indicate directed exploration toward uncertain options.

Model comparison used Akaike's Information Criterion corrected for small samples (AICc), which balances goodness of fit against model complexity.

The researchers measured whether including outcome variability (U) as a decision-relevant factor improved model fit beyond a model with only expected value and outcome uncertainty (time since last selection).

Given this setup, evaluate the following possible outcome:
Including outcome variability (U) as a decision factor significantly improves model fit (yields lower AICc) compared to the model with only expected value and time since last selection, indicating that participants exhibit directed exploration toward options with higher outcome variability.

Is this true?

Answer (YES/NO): NO